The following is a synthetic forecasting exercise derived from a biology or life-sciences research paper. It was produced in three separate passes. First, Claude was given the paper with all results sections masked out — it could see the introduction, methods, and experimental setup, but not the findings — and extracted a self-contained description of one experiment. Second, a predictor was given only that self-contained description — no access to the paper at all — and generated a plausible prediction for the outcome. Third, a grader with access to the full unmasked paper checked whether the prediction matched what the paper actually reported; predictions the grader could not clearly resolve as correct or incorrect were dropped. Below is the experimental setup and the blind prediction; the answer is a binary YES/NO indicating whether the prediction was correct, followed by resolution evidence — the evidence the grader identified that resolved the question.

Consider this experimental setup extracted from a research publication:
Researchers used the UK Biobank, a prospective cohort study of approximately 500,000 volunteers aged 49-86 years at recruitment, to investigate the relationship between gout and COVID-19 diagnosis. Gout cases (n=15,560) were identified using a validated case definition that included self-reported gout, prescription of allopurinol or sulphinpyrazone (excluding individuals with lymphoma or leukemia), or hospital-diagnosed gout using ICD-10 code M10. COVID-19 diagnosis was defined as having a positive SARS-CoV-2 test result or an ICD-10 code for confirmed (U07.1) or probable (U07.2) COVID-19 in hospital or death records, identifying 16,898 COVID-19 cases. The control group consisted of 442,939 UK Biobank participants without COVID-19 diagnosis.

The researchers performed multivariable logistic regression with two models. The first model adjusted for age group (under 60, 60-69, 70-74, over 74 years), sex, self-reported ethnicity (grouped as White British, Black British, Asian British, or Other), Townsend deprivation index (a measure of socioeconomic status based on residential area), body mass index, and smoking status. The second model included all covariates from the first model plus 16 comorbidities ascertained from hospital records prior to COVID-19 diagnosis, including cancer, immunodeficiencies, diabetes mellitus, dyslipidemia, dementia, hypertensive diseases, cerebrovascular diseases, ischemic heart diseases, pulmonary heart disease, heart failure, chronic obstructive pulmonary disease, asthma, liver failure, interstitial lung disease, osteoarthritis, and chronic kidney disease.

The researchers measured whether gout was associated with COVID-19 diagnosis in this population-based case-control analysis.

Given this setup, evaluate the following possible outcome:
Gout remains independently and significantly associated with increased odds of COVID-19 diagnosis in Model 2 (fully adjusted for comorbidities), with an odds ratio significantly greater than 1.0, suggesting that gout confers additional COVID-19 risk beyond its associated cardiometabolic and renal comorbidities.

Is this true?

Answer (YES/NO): YES